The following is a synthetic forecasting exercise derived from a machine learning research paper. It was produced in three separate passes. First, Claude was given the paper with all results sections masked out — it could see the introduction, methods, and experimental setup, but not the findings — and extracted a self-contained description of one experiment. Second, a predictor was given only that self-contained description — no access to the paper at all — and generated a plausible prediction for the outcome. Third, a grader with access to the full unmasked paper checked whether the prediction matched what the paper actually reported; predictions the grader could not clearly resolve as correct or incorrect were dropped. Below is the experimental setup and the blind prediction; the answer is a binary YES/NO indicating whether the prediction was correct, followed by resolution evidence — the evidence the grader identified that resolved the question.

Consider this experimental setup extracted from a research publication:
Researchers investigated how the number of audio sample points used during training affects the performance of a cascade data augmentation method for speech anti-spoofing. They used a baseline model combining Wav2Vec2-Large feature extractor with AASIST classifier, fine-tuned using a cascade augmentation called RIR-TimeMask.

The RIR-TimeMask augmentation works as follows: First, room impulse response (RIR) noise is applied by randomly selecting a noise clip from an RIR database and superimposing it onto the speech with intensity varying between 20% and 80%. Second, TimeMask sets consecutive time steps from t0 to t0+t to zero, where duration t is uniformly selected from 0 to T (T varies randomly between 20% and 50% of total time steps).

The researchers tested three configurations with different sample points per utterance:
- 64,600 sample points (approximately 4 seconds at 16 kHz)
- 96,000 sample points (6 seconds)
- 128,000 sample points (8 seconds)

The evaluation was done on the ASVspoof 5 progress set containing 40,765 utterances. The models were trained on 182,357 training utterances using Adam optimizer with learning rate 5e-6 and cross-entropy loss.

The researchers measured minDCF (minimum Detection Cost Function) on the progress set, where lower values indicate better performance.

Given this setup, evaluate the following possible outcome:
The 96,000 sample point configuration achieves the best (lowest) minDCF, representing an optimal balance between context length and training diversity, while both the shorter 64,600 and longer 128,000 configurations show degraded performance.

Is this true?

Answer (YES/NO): YES